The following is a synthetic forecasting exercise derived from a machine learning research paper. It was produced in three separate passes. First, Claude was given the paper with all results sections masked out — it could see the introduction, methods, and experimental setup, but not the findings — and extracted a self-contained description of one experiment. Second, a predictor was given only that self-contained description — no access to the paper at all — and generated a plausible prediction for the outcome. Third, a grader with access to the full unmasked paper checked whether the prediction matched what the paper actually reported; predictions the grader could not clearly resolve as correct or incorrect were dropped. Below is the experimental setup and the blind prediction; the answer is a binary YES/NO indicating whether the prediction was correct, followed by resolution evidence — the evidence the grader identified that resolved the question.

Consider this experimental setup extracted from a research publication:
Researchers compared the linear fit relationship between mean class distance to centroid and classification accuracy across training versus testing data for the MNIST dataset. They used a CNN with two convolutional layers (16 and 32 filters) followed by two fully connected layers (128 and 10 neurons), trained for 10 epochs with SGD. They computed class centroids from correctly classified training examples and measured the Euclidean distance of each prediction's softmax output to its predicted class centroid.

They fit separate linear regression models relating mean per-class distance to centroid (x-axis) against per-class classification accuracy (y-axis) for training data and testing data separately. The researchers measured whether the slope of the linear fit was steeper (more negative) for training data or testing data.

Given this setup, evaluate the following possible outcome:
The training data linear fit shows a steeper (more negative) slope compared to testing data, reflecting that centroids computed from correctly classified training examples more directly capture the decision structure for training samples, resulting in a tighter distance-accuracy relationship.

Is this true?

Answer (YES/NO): YES